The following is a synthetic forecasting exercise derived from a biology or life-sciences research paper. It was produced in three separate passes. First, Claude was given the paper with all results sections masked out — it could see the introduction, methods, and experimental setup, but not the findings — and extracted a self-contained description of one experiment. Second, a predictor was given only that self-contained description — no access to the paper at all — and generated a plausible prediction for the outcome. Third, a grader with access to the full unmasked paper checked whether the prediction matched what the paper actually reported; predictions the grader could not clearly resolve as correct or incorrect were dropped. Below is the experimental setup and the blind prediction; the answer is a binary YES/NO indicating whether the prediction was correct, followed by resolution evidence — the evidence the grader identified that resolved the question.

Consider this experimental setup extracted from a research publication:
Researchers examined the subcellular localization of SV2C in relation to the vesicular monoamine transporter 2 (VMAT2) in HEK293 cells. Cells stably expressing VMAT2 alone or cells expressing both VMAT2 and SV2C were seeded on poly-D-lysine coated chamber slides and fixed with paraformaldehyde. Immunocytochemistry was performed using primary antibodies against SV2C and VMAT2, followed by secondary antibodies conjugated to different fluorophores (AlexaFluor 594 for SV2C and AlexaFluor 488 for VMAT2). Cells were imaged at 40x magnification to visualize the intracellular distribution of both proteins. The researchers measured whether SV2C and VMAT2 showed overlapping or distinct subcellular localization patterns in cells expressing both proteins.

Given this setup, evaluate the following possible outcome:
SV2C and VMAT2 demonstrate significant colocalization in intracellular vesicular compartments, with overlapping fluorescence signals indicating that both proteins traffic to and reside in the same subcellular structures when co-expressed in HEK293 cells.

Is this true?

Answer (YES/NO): YES